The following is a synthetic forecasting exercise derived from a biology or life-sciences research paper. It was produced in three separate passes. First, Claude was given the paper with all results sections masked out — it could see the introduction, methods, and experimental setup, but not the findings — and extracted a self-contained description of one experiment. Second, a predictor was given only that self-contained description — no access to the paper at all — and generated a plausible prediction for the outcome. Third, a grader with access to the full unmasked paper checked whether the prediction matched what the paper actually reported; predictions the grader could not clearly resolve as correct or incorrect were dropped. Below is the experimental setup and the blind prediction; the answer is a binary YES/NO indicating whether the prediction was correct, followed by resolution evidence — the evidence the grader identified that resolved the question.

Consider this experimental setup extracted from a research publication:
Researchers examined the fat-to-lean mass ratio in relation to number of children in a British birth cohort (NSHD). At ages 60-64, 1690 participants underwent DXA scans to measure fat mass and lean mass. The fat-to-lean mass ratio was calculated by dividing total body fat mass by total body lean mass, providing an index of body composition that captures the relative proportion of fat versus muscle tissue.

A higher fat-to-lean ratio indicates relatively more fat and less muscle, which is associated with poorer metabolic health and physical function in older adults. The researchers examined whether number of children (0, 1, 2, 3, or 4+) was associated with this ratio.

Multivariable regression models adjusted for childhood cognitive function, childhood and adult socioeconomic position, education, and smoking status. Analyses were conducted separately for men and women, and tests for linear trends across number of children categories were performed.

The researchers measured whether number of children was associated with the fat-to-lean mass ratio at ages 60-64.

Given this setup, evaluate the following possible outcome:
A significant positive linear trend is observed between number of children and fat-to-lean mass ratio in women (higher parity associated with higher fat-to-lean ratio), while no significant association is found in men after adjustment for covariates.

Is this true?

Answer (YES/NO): NO